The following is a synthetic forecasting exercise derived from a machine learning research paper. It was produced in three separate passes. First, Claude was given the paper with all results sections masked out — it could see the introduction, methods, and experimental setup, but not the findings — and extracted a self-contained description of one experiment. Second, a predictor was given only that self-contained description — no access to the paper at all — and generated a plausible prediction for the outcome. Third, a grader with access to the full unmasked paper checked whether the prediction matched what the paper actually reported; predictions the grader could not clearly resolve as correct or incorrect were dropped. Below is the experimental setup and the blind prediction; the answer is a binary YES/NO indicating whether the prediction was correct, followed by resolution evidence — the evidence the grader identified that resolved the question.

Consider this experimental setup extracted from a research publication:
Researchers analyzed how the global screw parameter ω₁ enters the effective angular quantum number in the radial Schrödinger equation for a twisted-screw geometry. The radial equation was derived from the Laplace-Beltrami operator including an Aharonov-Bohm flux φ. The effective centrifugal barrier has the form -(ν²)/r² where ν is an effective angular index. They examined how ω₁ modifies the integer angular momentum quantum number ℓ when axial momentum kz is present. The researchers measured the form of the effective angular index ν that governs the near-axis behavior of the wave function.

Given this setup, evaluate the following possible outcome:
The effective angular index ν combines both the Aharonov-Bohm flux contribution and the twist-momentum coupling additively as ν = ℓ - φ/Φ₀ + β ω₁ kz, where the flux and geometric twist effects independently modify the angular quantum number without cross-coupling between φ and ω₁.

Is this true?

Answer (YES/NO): NO